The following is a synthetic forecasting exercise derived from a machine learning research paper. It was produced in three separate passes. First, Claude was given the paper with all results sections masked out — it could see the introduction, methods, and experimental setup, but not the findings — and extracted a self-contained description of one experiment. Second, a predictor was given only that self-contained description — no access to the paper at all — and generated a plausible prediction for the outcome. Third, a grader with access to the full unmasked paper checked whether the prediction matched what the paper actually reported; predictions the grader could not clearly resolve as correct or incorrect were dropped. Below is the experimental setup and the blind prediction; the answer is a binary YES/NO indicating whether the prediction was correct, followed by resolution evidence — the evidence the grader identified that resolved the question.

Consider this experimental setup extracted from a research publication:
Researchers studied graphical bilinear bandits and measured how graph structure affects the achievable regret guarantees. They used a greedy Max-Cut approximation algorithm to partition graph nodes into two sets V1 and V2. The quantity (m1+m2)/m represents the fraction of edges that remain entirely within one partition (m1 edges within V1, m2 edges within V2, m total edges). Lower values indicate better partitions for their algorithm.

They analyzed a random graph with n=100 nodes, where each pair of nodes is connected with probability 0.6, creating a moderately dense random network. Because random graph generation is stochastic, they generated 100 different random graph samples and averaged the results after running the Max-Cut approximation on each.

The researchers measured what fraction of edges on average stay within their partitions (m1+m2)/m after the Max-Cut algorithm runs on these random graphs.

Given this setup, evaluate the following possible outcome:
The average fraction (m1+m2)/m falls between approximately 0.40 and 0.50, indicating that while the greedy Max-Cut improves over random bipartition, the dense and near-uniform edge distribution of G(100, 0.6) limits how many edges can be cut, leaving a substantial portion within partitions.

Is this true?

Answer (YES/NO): YES